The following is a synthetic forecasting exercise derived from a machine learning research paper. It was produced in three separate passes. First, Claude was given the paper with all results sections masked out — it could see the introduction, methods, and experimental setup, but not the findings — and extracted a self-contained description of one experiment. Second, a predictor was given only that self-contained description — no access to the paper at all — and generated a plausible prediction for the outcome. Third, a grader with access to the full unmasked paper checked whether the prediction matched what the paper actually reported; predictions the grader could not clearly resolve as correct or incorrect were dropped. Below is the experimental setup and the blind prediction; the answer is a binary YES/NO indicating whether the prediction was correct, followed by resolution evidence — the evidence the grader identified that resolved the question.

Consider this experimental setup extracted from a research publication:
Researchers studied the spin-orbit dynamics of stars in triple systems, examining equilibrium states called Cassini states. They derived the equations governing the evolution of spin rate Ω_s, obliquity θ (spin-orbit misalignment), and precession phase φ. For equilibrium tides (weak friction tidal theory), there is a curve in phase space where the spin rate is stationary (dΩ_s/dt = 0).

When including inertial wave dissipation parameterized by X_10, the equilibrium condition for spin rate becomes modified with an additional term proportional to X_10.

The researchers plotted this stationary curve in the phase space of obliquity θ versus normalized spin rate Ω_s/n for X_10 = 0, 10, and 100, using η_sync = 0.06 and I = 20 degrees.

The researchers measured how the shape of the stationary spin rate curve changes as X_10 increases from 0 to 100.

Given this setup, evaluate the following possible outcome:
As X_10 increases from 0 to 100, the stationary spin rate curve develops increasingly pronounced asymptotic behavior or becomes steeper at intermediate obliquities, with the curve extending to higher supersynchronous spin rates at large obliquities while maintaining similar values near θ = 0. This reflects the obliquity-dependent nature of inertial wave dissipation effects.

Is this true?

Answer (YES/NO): NO